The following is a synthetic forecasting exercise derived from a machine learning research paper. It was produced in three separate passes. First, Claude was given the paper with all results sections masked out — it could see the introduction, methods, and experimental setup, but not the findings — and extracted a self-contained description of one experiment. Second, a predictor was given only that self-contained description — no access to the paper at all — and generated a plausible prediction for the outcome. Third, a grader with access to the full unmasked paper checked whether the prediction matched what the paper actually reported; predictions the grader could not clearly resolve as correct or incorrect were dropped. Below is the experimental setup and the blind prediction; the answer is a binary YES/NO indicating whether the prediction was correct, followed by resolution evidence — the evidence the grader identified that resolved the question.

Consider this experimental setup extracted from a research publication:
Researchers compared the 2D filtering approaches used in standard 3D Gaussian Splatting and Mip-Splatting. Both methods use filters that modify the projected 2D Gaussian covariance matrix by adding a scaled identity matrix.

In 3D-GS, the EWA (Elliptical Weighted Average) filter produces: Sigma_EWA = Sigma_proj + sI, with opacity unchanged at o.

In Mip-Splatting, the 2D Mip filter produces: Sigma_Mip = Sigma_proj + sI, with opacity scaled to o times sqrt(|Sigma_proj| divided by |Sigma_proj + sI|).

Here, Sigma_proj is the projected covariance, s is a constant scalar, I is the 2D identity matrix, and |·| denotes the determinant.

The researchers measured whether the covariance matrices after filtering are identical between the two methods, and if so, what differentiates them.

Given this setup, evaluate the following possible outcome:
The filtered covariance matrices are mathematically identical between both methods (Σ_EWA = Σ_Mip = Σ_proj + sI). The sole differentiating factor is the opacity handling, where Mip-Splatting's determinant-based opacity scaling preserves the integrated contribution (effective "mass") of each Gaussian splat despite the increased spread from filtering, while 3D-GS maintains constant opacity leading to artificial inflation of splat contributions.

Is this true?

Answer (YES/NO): YES